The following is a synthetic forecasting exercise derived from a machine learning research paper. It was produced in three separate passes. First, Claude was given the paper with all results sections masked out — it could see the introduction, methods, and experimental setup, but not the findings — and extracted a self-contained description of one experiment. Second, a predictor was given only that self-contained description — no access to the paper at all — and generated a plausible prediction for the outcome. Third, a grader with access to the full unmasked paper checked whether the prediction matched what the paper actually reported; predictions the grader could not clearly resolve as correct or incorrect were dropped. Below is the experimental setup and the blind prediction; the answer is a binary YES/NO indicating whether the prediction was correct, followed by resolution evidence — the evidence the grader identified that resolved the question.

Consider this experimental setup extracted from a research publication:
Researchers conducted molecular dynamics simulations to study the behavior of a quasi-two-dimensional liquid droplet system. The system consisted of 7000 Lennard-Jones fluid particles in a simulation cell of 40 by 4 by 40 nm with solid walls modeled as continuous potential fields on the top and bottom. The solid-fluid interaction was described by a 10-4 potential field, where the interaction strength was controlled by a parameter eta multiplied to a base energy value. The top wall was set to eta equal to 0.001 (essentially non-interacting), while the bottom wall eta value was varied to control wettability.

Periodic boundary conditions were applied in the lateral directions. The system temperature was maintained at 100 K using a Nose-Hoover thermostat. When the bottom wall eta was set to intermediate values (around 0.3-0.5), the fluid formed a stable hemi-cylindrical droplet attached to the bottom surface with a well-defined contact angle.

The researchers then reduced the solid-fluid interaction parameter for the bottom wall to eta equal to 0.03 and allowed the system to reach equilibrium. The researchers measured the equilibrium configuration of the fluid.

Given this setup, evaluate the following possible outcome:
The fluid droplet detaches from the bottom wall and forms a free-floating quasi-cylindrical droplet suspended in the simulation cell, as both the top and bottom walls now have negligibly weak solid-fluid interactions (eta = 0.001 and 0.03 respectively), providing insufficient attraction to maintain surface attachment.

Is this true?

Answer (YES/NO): YES